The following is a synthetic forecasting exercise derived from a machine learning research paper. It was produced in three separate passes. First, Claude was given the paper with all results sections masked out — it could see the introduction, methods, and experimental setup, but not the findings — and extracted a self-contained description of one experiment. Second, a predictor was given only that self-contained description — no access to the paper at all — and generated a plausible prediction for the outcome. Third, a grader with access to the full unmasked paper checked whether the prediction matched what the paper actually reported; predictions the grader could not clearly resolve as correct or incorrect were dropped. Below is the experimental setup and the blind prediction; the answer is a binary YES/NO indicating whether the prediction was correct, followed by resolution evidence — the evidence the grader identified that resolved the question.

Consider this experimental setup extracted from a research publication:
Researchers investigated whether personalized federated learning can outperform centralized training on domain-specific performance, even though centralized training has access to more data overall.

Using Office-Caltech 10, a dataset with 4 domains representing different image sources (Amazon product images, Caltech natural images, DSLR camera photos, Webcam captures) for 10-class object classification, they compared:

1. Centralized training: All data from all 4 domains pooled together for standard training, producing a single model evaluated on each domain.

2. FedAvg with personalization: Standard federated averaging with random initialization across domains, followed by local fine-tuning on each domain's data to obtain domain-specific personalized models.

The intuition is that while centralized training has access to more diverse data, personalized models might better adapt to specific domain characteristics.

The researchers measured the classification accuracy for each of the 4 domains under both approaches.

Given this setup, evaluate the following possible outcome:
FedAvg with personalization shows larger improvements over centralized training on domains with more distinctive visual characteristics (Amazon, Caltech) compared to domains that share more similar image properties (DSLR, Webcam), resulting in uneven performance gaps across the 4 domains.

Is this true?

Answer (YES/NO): NO